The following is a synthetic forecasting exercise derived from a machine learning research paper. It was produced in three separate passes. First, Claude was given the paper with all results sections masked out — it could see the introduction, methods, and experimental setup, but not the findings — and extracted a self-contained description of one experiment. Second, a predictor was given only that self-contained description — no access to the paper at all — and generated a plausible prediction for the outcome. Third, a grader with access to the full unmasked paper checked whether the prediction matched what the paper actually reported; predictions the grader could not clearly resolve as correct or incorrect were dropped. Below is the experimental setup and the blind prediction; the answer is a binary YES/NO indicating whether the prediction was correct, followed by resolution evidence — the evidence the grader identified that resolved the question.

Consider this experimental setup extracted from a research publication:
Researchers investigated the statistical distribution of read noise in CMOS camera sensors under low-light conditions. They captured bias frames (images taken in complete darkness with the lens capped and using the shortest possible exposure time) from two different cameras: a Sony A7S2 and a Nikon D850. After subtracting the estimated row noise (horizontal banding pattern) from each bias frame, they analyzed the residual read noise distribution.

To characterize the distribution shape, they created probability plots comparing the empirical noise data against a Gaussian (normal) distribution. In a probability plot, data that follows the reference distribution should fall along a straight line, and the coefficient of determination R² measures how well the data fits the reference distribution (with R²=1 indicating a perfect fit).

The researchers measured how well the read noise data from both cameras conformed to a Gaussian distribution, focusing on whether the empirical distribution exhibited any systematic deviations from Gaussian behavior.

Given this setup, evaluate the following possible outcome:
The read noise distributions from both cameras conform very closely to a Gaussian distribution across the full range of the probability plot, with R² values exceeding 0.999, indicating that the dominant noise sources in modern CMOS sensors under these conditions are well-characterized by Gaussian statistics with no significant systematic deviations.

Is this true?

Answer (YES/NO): NO